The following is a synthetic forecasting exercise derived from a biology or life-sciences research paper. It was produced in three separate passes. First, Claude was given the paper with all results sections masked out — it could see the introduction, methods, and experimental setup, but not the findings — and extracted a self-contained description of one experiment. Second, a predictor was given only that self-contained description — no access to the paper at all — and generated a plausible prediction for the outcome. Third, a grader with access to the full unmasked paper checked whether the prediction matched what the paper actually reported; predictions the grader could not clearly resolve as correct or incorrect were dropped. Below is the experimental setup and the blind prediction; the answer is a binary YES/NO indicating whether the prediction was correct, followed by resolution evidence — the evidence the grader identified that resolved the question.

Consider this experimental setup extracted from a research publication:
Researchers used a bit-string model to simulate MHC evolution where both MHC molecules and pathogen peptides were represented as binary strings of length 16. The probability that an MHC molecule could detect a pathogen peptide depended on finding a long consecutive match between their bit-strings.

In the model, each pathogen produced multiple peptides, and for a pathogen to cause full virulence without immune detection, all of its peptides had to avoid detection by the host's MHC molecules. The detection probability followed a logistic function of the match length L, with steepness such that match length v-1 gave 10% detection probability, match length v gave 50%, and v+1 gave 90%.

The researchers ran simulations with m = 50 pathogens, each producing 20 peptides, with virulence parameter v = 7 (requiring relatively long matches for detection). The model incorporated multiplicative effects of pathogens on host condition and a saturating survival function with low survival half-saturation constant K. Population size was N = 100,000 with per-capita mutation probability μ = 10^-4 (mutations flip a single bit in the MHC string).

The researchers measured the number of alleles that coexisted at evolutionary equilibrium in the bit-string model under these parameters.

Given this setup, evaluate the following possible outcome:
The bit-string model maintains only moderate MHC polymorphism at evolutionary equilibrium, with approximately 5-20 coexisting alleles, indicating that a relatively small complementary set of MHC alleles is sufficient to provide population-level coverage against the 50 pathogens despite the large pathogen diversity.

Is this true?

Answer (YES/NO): NO